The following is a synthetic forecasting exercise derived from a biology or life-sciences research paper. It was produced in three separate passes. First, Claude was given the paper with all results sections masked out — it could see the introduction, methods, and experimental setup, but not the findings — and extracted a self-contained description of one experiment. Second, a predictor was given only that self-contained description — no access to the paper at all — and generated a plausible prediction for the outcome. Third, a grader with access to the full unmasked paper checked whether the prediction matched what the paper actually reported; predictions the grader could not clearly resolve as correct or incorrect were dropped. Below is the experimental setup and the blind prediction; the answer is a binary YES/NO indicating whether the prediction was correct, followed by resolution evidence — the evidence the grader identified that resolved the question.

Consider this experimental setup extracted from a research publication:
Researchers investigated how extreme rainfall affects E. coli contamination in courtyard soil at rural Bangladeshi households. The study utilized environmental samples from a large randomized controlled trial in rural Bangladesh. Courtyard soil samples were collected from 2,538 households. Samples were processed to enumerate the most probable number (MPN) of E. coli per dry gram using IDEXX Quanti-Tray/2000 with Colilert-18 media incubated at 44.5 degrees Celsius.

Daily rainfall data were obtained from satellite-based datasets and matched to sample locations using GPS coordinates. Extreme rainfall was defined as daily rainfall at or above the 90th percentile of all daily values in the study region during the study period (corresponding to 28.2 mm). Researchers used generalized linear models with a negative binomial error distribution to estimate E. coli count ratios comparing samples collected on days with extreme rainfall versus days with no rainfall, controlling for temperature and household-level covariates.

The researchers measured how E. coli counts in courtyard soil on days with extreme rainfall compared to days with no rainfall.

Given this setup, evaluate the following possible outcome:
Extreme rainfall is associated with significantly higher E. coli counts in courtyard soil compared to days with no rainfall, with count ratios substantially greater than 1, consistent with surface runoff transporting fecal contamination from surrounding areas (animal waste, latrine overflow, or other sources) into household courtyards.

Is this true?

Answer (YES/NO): NO